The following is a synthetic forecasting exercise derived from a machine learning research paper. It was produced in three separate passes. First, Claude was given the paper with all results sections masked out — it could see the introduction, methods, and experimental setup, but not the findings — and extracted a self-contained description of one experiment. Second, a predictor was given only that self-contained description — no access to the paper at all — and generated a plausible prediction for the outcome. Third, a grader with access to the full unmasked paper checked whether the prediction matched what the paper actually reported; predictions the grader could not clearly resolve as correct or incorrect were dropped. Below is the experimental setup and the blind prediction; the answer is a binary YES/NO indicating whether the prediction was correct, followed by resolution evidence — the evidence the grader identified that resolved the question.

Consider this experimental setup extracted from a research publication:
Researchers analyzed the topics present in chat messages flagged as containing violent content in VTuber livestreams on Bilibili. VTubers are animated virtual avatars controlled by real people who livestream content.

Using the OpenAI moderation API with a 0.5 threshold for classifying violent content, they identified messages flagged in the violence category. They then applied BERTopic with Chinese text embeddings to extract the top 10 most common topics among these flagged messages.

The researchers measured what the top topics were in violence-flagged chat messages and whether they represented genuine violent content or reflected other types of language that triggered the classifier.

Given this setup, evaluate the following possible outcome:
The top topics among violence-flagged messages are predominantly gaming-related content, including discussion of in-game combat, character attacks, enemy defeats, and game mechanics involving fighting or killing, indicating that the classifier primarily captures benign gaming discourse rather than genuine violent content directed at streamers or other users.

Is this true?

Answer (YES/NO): NO